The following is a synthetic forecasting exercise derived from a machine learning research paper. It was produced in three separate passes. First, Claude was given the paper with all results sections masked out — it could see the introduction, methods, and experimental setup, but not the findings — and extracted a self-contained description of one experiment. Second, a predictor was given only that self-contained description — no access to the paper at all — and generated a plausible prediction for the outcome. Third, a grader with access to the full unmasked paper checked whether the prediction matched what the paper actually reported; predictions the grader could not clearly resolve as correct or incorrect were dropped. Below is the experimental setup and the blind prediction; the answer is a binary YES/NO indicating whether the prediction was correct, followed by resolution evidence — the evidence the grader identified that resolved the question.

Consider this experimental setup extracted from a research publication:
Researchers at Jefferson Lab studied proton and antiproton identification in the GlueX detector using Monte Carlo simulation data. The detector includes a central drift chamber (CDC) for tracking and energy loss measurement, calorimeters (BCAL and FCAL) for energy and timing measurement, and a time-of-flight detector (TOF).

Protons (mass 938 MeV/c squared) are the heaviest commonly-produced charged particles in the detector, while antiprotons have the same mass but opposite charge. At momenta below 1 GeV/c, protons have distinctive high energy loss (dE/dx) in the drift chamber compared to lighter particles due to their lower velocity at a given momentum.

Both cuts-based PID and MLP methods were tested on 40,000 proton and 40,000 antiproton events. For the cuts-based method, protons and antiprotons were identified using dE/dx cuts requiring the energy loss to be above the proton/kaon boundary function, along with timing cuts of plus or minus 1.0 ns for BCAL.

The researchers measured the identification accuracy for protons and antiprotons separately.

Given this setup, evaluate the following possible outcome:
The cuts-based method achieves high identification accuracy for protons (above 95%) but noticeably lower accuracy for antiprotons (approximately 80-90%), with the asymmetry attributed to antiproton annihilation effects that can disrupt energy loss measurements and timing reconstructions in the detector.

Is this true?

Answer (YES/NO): NO